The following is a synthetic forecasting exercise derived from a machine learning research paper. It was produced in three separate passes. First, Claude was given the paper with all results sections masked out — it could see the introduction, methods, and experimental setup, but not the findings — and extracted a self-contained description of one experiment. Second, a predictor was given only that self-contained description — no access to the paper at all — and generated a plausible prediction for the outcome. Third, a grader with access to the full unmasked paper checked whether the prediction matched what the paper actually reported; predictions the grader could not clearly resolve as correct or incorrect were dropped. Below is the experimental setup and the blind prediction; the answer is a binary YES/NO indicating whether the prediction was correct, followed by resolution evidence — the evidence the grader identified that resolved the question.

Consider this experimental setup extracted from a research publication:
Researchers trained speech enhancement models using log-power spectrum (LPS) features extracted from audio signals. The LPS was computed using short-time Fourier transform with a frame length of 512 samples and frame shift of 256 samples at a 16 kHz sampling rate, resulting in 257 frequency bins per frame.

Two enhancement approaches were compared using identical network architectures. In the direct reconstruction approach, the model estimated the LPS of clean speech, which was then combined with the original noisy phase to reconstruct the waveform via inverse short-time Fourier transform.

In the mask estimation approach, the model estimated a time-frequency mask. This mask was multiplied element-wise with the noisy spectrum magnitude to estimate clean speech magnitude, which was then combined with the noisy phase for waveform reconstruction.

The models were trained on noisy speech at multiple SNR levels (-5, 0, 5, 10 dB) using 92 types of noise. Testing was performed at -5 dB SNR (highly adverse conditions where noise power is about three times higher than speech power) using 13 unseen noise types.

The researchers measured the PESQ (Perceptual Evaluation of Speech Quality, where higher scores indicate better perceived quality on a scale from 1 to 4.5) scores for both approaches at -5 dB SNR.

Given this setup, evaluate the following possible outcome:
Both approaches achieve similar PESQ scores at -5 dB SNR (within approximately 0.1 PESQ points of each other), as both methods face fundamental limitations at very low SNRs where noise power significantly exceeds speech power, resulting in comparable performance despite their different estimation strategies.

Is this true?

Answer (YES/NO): YES